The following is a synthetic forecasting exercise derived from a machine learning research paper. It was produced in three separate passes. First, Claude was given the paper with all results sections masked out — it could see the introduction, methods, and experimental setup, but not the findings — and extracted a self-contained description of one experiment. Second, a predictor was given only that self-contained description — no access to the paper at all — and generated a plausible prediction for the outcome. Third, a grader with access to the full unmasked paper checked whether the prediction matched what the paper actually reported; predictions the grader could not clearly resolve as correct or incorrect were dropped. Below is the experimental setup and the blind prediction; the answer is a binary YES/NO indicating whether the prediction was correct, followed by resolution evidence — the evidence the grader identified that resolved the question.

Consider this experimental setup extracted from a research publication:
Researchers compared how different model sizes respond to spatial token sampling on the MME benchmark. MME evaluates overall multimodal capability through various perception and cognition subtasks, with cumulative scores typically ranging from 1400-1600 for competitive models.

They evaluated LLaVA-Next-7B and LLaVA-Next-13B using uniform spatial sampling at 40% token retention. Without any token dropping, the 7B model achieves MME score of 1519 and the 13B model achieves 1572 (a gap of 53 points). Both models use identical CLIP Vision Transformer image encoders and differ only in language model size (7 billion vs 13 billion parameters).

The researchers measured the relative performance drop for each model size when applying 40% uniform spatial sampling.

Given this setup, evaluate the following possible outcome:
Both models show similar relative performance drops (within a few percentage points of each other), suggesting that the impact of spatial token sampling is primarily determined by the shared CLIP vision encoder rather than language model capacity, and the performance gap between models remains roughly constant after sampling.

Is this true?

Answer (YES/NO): NO